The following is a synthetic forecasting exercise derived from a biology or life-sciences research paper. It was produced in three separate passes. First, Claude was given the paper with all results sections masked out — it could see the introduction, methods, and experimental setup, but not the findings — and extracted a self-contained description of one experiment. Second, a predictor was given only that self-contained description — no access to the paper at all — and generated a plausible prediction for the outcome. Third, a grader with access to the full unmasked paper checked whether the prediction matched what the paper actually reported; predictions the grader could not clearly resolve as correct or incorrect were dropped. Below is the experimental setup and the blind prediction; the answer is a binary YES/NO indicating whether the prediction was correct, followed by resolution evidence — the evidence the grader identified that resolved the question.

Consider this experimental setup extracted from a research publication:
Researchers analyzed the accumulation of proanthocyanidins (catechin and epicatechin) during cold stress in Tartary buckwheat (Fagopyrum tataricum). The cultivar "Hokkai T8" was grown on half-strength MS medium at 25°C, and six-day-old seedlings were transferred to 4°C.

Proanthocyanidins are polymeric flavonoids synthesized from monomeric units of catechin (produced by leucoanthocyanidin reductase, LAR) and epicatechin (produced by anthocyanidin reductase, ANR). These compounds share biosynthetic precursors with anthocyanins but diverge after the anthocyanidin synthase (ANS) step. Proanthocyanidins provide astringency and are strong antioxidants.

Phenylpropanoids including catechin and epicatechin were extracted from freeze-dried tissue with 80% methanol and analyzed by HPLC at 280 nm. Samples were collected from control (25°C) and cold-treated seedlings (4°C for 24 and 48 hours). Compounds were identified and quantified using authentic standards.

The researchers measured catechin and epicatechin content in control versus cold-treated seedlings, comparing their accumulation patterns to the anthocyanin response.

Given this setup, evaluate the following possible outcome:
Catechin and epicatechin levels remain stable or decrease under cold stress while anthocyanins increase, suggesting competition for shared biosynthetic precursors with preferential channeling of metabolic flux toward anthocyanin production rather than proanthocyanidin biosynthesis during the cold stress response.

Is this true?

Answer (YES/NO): NO